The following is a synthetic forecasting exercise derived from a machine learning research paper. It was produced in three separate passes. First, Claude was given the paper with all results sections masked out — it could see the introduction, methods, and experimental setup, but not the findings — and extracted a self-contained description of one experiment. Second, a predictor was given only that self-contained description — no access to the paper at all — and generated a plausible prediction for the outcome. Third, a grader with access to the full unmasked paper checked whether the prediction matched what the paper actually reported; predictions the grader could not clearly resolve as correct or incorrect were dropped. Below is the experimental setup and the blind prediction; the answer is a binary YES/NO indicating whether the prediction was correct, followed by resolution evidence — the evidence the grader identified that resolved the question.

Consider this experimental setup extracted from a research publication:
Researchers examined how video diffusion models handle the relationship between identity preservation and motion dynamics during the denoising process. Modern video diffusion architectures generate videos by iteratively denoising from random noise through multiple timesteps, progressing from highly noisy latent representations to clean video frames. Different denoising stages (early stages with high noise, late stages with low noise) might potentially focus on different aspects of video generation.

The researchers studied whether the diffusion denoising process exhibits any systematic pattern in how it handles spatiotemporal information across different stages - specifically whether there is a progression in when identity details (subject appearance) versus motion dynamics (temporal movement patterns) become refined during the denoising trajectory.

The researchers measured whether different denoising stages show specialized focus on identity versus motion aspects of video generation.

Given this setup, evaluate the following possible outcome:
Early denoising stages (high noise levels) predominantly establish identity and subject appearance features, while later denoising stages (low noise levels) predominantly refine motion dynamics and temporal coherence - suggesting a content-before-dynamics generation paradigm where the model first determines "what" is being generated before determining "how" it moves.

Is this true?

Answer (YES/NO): NO